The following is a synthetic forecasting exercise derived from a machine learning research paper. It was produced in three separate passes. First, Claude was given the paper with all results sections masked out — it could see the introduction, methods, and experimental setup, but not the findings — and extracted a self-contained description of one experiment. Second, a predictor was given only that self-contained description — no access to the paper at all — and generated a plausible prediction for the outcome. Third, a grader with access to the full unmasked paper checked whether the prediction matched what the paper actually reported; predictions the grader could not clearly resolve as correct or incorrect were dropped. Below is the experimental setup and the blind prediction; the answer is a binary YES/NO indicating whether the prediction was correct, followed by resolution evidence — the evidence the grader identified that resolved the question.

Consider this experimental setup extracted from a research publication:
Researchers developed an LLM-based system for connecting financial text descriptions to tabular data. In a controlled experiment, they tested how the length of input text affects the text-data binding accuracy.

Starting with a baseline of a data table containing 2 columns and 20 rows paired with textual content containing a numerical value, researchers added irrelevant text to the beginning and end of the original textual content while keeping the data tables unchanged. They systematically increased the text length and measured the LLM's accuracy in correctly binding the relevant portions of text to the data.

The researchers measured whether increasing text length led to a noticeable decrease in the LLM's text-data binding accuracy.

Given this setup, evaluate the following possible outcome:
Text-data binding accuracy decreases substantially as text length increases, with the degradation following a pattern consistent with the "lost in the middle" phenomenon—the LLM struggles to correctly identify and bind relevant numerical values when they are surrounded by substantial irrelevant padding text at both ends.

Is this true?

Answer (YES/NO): NO